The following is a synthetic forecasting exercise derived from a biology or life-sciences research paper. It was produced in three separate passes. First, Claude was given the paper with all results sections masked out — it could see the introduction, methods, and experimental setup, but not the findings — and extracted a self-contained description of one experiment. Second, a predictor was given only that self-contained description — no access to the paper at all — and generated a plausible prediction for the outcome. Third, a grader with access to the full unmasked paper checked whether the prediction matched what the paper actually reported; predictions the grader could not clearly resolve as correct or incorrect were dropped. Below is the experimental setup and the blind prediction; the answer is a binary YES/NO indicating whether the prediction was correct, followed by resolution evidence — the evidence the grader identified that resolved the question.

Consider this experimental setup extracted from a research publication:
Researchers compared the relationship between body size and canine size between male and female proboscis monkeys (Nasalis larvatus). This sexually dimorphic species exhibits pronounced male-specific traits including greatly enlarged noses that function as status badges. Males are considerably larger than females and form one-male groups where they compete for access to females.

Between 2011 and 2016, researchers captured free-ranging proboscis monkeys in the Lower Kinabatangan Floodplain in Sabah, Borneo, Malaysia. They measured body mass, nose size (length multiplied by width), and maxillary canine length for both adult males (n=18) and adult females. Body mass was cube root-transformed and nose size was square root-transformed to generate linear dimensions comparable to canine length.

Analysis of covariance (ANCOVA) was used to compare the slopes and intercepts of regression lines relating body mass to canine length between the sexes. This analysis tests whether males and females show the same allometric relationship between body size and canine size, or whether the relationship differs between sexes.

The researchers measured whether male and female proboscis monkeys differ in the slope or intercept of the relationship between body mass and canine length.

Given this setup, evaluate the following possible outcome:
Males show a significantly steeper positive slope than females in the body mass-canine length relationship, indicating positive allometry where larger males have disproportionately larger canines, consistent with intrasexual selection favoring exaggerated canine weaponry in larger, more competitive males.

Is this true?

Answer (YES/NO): NO